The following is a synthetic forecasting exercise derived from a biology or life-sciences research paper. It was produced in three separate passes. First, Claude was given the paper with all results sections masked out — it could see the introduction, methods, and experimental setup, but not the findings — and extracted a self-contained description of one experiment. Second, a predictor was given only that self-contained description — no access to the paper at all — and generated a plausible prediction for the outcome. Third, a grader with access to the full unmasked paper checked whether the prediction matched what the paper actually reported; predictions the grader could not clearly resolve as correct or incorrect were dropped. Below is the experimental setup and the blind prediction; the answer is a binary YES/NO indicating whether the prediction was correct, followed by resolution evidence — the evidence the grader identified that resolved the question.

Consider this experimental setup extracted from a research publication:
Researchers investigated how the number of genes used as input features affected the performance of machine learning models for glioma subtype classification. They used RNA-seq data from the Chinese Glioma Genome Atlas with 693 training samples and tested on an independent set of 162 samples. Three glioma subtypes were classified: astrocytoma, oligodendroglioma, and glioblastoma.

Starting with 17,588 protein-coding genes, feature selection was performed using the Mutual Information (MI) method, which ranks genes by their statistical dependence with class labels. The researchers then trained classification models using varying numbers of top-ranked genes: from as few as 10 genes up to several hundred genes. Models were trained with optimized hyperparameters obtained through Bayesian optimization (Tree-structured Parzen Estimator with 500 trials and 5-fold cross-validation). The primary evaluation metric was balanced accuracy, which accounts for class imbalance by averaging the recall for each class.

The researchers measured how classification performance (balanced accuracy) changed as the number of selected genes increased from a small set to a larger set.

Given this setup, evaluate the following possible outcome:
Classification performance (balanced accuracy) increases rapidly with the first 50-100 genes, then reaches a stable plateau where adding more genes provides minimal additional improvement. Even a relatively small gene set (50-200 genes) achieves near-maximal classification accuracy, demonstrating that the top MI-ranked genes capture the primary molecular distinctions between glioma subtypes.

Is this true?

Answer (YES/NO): NO